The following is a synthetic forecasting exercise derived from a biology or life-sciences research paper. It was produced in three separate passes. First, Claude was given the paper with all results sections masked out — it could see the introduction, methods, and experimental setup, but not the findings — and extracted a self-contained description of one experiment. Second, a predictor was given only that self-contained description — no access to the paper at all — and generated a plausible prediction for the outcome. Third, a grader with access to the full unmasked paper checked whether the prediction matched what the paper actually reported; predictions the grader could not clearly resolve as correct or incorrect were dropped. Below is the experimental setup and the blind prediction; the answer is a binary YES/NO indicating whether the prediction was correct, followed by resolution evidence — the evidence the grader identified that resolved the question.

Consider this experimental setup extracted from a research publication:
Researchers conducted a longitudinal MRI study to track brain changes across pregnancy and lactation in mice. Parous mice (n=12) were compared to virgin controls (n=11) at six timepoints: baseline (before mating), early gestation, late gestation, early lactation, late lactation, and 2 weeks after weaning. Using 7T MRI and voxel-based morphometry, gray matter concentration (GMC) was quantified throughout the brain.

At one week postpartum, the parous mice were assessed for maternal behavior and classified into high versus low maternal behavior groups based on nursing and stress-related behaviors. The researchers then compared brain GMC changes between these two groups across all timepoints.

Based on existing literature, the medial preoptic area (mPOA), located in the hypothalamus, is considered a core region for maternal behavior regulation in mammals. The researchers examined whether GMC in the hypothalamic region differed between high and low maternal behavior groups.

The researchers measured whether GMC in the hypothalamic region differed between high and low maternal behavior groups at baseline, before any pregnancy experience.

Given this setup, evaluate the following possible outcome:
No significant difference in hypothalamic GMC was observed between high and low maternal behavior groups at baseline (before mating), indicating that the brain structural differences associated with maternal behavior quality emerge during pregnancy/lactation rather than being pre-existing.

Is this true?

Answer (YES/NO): YES